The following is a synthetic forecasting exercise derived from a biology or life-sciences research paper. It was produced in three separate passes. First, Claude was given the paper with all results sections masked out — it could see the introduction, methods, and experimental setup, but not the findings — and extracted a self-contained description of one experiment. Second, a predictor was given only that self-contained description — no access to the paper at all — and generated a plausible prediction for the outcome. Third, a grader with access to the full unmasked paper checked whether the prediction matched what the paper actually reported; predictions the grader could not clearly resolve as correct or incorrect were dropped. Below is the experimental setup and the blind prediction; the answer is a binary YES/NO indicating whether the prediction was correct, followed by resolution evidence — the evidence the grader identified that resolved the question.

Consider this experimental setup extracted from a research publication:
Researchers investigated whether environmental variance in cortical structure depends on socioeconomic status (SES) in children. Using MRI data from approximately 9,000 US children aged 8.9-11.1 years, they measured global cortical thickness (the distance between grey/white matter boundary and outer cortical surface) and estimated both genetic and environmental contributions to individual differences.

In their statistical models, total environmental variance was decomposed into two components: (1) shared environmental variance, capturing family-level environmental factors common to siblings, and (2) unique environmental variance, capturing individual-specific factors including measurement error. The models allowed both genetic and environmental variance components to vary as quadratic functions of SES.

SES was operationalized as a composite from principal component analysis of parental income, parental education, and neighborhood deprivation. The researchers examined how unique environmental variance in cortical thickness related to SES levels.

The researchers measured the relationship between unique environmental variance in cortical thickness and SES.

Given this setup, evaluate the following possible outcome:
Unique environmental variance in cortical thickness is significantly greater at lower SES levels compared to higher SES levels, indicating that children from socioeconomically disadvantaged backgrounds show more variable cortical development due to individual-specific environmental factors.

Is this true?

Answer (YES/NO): NO